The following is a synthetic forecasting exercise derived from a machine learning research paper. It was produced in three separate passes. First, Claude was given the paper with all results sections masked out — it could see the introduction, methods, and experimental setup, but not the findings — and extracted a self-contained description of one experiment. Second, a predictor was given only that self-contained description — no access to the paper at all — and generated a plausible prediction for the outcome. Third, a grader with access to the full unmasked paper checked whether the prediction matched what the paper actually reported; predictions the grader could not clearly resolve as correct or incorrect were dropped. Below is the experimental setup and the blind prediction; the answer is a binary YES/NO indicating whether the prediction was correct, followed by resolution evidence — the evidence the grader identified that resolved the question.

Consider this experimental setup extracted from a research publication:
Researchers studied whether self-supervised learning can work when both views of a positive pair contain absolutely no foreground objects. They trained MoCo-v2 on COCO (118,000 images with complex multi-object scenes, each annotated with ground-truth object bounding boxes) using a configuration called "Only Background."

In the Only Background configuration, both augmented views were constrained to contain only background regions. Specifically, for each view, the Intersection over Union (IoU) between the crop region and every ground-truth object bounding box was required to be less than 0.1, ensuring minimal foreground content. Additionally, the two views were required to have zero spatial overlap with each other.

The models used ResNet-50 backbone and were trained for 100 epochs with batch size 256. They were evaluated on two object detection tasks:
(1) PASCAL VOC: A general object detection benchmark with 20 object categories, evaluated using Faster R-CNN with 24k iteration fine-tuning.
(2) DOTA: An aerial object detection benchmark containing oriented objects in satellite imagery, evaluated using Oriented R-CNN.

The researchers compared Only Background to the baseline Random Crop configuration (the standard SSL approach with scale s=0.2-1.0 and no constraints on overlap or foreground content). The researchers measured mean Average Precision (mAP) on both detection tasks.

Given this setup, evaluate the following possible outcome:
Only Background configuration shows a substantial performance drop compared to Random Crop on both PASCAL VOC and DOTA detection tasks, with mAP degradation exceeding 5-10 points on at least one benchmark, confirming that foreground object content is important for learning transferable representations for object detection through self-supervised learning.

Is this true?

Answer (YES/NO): NO